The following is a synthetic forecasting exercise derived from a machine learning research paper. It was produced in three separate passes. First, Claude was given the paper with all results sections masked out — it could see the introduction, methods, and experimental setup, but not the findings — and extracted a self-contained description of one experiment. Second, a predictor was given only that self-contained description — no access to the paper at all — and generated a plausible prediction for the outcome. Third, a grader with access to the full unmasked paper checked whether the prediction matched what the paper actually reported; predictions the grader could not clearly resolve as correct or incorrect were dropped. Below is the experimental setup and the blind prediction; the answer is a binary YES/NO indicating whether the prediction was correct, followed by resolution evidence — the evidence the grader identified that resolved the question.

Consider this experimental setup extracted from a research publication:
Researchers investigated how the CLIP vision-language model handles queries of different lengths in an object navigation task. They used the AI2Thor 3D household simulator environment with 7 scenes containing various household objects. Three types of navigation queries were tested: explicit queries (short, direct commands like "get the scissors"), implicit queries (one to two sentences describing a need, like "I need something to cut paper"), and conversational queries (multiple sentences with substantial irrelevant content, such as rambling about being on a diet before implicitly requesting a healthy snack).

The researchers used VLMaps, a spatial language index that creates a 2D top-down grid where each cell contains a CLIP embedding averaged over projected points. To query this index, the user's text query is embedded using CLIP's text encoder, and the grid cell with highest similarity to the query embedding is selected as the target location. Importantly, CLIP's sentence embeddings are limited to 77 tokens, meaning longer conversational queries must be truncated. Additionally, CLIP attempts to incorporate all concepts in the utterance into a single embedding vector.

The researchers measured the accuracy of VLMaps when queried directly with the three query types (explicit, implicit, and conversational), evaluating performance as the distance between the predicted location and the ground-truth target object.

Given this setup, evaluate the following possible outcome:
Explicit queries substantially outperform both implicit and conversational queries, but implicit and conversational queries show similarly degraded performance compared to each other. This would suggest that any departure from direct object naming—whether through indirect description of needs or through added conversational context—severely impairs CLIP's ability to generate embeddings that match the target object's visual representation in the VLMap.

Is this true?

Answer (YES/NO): YES